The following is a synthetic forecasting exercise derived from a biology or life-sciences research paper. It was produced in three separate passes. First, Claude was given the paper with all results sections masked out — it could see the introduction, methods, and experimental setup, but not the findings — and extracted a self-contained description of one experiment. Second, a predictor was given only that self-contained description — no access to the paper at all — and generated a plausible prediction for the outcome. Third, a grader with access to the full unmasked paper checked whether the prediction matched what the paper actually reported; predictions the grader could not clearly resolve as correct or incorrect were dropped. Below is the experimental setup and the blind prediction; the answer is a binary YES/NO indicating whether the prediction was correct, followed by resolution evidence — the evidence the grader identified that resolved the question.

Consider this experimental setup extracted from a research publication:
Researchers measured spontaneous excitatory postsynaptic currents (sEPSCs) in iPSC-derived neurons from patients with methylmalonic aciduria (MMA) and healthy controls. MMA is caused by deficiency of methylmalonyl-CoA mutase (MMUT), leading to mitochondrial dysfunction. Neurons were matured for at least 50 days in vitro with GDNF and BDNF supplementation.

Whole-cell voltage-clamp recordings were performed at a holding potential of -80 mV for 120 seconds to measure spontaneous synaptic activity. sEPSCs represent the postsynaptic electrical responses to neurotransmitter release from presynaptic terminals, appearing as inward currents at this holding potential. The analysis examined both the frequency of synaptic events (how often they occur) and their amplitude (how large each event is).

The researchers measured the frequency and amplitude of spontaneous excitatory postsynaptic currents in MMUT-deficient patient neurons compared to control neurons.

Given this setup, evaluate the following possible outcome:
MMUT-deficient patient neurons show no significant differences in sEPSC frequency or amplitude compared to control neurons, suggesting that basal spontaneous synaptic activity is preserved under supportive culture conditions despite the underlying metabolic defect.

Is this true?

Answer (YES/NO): YES